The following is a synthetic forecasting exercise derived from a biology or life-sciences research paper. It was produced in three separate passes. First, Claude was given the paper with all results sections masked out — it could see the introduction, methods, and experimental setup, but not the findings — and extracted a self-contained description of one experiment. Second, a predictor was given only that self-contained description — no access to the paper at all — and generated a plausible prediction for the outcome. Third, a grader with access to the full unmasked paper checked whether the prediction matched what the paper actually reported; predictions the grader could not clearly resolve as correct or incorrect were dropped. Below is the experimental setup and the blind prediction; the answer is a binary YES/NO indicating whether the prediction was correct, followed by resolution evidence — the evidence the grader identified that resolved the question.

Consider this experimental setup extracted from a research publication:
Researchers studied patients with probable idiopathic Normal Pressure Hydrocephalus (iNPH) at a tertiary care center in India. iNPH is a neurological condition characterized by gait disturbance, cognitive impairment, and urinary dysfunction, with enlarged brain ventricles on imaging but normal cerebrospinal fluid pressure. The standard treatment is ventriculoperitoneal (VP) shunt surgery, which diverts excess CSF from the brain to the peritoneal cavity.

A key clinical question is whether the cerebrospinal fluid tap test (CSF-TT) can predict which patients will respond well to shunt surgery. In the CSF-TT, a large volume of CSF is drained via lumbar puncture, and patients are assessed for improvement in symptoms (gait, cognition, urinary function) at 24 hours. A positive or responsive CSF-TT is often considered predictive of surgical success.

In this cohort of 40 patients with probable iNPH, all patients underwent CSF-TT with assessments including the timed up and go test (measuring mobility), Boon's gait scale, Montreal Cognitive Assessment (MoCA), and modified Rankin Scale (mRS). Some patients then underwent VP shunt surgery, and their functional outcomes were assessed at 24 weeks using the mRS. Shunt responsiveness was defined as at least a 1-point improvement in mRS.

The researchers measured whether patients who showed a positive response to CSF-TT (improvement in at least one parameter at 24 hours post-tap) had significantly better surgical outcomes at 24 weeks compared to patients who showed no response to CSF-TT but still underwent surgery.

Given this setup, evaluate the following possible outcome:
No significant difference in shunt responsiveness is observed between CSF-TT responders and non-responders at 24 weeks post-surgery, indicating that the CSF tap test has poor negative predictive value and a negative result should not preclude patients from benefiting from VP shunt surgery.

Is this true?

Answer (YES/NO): YES